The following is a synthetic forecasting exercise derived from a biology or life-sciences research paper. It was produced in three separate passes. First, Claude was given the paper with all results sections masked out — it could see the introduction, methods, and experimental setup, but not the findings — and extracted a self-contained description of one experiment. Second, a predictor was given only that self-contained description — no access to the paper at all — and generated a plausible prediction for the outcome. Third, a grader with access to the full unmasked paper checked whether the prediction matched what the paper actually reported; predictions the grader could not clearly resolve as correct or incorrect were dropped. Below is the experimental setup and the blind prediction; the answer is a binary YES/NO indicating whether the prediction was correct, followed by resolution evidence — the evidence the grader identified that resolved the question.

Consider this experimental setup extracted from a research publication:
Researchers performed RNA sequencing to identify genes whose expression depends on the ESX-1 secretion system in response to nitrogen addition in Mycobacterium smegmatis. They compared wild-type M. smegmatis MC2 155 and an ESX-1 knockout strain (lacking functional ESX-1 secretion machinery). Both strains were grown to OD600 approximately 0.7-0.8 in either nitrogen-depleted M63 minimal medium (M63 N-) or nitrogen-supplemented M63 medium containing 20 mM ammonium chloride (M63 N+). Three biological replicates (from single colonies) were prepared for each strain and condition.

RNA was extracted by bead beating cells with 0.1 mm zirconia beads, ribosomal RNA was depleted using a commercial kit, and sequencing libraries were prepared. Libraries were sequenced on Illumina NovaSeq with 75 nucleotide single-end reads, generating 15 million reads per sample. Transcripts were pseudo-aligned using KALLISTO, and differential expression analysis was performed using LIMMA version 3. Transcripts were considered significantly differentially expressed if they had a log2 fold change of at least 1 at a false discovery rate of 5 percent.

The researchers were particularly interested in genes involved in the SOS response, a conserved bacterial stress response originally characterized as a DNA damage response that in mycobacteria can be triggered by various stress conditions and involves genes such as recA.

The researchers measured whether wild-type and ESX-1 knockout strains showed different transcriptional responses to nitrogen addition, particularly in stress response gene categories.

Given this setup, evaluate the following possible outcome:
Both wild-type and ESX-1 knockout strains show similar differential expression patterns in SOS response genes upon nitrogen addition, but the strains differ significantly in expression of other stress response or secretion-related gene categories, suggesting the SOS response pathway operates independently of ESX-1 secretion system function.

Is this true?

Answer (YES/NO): NO